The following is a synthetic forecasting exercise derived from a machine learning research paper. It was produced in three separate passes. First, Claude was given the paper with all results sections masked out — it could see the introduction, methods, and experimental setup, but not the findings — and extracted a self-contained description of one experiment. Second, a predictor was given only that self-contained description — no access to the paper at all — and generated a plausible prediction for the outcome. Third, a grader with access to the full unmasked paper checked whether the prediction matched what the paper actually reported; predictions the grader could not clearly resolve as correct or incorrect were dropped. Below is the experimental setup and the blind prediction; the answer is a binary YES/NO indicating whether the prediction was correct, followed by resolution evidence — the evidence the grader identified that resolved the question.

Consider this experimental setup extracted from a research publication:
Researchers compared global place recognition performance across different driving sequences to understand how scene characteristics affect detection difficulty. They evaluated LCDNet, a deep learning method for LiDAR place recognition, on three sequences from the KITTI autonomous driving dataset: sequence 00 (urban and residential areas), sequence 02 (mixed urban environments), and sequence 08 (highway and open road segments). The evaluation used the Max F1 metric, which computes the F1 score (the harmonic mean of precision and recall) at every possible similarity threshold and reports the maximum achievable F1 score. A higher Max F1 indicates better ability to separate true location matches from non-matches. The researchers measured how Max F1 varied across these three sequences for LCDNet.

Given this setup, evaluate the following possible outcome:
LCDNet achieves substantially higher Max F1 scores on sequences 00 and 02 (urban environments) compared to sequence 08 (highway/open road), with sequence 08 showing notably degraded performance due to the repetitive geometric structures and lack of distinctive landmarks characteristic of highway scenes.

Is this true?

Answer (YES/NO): NO